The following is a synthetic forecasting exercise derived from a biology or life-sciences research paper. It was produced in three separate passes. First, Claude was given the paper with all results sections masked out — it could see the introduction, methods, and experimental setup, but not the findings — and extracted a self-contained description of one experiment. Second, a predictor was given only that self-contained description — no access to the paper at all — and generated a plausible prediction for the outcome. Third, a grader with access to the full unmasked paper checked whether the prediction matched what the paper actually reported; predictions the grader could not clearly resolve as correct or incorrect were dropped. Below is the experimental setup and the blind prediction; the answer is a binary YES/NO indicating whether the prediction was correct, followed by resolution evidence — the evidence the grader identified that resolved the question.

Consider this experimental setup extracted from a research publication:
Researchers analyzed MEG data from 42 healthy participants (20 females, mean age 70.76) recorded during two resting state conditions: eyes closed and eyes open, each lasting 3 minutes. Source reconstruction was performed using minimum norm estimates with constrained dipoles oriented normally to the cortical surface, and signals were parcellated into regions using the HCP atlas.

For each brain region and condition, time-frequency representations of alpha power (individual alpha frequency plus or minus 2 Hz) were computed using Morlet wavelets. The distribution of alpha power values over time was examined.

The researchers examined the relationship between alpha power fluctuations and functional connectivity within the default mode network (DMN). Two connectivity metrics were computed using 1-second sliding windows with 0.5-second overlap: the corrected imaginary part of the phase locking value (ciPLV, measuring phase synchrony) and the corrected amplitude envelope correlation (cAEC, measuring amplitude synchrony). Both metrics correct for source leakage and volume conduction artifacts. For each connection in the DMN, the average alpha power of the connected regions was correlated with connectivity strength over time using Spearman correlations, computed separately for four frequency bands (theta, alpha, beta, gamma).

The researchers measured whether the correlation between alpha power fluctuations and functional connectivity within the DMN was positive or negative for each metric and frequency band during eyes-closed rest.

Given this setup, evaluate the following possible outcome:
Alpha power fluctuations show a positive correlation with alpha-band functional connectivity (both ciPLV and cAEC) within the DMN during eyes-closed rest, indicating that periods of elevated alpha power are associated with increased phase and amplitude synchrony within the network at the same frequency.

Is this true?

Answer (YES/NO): NO